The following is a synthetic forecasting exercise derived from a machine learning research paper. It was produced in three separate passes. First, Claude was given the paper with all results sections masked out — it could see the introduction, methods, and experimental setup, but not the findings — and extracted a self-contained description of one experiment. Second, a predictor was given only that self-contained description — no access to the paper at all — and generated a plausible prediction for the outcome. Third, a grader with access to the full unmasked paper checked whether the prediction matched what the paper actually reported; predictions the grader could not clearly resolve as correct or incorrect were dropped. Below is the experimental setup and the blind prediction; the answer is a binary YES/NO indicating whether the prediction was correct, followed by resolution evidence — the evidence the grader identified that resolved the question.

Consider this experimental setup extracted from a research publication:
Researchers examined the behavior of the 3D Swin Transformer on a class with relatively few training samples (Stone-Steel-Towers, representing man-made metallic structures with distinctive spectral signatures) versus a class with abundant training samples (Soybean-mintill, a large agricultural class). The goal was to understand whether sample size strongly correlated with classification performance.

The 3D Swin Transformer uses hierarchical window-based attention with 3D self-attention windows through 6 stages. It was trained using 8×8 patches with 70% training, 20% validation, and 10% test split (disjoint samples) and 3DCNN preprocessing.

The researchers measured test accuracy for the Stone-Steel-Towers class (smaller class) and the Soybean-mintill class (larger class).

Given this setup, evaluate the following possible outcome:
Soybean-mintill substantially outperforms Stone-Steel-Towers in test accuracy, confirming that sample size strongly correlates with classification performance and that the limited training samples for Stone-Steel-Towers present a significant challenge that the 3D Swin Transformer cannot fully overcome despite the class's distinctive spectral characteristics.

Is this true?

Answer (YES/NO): NO